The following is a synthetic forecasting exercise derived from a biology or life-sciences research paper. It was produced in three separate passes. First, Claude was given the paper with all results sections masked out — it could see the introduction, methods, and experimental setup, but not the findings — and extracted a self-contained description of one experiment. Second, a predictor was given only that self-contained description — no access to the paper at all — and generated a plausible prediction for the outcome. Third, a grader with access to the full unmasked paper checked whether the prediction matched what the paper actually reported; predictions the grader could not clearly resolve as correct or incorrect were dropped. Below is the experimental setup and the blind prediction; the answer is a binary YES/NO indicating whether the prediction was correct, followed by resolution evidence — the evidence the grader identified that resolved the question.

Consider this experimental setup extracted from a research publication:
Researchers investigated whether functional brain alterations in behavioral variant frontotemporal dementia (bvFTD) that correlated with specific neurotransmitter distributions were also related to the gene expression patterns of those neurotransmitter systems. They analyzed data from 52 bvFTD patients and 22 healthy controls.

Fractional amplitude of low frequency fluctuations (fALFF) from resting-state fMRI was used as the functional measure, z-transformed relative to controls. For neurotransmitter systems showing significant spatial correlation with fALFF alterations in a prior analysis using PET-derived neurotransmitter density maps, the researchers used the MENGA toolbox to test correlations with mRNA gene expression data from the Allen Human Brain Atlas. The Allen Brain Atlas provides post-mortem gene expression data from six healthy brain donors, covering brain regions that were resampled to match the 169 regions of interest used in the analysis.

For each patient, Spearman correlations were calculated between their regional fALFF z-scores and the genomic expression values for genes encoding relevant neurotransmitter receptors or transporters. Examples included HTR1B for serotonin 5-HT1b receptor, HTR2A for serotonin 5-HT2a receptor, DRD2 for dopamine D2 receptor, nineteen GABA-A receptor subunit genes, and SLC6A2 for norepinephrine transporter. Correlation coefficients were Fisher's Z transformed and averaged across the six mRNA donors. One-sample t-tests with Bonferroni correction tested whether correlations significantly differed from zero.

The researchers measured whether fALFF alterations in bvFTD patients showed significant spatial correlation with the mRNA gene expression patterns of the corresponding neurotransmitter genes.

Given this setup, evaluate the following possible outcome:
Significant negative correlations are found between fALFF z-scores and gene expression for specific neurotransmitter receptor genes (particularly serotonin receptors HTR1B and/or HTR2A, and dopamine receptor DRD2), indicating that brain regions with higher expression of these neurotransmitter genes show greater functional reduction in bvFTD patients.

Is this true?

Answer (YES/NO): NO